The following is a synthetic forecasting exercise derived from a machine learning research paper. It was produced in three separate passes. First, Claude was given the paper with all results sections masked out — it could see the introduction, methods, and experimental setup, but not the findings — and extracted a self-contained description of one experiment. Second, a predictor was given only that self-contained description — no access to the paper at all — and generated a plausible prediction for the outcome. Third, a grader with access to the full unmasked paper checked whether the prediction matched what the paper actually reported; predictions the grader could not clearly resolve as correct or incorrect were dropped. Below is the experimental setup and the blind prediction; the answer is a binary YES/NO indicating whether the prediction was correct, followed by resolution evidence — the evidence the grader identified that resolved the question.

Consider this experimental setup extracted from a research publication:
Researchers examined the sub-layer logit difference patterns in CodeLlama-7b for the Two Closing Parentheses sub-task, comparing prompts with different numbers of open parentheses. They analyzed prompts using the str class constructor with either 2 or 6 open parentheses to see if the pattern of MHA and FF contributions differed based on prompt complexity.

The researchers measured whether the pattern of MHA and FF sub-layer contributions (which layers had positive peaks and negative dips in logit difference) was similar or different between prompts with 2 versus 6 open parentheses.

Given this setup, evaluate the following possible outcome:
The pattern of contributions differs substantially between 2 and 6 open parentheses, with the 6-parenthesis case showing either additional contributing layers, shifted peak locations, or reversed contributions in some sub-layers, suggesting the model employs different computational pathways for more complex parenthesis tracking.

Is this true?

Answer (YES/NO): NO